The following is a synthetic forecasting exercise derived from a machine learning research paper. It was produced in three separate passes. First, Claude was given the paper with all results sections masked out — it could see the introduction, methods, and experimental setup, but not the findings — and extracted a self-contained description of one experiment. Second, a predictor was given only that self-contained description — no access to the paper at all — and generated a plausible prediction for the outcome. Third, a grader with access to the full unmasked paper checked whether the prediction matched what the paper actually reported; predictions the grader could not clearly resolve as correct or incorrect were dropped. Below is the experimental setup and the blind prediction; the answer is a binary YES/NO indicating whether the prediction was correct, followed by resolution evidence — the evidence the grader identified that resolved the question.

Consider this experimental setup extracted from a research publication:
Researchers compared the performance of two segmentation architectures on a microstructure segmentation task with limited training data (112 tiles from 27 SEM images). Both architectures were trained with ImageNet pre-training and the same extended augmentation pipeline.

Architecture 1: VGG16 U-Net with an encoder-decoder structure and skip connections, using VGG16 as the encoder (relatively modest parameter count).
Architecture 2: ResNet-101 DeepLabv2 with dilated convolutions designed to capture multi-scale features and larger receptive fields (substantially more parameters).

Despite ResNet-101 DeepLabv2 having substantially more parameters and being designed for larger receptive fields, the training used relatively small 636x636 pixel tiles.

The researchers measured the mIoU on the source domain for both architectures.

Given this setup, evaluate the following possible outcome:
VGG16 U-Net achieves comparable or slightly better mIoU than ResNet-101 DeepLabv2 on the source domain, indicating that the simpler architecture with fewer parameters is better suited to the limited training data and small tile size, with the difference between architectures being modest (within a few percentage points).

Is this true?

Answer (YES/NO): NO